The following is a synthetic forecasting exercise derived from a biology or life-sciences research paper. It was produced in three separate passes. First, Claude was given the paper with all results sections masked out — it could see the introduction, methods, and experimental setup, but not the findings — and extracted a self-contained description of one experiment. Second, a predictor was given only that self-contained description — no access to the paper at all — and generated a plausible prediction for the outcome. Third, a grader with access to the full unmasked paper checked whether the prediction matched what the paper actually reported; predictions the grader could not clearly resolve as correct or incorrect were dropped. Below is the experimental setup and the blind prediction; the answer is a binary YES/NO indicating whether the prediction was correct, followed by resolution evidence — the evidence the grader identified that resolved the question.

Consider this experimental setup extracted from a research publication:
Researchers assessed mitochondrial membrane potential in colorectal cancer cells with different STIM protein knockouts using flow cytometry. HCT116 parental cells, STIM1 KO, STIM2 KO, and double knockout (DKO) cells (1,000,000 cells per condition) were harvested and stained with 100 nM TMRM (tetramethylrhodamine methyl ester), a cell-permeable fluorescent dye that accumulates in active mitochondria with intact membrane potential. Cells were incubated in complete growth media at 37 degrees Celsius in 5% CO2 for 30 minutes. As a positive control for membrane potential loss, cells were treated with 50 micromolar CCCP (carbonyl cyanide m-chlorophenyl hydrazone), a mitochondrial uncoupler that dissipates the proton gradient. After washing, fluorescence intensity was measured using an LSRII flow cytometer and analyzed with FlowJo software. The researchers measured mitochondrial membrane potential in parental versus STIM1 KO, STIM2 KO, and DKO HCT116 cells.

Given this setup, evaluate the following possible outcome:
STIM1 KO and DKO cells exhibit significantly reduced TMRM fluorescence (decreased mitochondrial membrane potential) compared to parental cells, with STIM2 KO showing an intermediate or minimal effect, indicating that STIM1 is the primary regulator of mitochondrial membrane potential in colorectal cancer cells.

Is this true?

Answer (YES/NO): NO